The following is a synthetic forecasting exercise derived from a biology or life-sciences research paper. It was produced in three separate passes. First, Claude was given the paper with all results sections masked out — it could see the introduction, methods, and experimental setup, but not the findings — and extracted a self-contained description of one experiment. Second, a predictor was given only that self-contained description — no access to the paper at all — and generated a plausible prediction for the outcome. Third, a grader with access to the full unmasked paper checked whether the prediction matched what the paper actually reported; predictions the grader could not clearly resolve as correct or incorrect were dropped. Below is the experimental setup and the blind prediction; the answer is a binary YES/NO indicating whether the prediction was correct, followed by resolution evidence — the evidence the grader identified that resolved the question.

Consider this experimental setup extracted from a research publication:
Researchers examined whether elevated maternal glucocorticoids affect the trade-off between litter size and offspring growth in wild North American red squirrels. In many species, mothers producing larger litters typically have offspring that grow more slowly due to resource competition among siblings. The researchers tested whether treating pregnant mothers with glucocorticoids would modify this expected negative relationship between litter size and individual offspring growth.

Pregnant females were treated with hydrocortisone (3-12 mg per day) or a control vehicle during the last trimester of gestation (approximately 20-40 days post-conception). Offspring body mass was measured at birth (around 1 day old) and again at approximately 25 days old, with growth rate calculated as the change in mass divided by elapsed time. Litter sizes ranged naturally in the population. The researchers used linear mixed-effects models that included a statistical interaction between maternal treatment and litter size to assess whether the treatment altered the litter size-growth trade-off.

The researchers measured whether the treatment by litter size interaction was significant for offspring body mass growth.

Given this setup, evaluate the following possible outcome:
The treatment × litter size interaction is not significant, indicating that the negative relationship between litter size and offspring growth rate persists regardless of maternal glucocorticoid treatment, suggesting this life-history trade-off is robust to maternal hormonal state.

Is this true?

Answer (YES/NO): NO